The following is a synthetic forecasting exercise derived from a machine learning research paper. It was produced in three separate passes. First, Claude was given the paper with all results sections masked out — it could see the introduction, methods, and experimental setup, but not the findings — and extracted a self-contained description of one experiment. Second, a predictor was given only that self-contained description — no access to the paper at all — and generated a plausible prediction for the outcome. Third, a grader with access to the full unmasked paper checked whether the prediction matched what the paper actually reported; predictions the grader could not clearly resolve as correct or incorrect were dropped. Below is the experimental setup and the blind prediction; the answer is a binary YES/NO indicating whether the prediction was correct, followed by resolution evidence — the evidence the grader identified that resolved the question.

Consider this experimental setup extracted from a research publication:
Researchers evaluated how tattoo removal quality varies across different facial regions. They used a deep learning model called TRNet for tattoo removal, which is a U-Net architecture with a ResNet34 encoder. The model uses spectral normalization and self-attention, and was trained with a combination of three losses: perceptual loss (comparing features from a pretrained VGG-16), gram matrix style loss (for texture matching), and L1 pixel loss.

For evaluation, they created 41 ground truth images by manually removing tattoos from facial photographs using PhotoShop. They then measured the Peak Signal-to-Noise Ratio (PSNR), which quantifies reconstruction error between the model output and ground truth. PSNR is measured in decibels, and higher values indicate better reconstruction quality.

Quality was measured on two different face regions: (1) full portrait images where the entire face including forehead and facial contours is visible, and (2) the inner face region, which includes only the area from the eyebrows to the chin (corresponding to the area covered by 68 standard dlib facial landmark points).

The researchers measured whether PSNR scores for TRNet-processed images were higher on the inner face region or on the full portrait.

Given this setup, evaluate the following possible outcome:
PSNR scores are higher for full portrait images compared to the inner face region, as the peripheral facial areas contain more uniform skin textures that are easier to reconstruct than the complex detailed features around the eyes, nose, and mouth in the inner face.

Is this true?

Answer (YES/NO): NO